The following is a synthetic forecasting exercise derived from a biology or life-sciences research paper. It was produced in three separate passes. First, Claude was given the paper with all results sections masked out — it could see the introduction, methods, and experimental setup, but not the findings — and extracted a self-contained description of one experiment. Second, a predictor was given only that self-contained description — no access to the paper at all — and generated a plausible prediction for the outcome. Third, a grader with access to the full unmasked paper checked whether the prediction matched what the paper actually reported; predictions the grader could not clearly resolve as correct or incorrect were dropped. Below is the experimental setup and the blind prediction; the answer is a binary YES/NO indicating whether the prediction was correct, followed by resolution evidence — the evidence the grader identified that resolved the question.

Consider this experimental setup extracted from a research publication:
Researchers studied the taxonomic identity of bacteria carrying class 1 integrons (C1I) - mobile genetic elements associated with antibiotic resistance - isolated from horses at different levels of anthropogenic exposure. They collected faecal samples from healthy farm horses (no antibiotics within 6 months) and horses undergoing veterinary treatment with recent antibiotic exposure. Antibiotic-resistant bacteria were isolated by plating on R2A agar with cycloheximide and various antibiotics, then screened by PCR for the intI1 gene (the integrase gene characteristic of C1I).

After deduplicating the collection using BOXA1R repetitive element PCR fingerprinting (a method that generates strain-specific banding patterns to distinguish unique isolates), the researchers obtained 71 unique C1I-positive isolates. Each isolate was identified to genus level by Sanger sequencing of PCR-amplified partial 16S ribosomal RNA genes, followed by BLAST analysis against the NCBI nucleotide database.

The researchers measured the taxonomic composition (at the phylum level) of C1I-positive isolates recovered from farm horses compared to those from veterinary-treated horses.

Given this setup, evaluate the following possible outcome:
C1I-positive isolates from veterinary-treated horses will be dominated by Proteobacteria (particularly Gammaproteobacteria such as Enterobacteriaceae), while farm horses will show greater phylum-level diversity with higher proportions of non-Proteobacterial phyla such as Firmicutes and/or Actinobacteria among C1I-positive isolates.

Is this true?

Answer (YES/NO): YES